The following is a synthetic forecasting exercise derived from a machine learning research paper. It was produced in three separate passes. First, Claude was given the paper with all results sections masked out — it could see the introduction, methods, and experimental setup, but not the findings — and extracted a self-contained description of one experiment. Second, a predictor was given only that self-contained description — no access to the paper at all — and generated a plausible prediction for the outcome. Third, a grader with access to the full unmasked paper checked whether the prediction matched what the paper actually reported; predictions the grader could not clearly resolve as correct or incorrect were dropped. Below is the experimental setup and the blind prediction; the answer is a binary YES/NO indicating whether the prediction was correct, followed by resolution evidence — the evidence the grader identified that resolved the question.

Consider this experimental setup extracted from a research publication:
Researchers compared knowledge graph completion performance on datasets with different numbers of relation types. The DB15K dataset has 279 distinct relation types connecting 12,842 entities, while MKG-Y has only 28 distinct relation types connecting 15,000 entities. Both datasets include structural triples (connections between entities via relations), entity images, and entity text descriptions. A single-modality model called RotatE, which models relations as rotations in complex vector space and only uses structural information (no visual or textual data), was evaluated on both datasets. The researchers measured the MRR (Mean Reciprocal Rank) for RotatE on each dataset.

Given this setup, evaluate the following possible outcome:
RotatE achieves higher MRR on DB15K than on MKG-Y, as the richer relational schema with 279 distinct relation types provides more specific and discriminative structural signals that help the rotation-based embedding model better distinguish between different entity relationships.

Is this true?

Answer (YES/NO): NO